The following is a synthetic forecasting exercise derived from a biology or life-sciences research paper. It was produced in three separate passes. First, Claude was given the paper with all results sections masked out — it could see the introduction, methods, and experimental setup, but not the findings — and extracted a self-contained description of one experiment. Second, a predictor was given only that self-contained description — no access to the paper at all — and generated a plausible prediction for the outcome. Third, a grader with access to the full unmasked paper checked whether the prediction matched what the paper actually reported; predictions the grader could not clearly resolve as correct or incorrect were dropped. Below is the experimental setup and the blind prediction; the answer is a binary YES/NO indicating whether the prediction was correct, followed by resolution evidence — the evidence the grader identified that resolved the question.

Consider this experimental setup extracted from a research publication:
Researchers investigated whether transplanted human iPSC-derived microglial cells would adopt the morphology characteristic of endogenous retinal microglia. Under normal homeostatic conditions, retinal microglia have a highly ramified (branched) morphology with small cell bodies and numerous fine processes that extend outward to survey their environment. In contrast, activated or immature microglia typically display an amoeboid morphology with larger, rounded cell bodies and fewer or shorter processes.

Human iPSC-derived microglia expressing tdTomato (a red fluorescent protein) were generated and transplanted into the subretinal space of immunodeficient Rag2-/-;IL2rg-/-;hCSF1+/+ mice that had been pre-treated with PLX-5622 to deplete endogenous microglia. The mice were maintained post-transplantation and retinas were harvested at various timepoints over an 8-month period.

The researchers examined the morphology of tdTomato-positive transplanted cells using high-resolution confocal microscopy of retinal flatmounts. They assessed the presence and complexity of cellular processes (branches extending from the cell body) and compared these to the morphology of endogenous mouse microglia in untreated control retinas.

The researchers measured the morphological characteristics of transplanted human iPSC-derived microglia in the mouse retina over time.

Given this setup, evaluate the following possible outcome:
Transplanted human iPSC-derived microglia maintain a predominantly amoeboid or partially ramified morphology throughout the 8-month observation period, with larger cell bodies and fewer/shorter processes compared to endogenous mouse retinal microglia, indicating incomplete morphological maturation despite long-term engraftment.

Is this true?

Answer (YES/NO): NO